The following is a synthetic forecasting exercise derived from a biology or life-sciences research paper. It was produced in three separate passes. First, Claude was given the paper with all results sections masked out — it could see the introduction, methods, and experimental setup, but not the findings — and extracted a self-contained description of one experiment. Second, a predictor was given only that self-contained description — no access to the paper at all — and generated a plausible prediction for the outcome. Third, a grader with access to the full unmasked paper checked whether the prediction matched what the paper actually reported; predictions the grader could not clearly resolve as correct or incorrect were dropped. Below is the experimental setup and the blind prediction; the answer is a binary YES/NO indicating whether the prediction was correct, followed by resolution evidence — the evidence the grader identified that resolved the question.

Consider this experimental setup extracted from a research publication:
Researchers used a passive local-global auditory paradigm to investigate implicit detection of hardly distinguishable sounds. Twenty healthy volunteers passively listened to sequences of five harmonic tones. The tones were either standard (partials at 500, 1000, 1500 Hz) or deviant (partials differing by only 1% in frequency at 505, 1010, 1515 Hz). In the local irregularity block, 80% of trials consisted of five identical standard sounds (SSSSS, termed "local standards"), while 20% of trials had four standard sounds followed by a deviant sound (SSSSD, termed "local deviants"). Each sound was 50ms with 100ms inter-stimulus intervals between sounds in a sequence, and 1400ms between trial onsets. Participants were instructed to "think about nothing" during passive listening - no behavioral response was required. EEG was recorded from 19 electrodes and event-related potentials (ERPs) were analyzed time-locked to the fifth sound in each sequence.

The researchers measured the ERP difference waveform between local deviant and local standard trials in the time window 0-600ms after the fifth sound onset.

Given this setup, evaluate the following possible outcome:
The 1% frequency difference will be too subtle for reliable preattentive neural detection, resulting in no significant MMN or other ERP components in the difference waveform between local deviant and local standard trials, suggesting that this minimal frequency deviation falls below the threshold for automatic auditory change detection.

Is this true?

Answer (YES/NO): NO